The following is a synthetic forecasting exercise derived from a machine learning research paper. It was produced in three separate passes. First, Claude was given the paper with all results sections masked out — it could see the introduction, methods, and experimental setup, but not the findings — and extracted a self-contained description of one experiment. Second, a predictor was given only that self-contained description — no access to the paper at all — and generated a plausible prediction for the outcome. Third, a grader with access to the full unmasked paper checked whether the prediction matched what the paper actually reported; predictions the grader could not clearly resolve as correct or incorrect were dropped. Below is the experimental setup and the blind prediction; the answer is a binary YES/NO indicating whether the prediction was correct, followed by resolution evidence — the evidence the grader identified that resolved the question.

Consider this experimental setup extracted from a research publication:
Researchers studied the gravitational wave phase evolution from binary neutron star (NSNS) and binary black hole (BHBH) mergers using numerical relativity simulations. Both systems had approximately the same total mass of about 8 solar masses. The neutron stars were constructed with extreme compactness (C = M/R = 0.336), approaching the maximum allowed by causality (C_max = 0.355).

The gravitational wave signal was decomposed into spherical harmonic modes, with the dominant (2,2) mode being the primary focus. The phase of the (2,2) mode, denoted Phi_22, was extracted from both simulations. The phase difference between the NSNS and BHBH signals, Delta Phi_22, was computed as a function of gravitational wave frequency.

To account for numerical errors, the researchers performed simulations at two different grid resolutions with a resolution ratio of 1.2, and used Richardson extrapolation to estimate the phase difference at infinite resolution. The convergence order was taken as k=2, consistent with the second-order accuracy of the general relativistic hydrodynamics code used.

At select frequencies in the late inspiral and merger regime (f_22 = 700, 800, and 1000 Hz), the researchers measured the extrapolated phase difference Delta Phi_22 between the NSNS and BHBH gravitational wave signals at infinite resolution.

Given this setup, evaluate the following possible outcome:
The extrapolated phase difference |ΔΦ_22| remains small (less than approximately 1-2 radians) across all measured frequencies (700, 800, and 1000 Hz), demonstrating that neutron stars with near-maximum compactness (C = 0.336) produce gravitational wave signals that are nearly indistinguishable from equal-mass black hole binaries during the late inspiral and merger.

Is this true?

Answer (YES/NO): NO